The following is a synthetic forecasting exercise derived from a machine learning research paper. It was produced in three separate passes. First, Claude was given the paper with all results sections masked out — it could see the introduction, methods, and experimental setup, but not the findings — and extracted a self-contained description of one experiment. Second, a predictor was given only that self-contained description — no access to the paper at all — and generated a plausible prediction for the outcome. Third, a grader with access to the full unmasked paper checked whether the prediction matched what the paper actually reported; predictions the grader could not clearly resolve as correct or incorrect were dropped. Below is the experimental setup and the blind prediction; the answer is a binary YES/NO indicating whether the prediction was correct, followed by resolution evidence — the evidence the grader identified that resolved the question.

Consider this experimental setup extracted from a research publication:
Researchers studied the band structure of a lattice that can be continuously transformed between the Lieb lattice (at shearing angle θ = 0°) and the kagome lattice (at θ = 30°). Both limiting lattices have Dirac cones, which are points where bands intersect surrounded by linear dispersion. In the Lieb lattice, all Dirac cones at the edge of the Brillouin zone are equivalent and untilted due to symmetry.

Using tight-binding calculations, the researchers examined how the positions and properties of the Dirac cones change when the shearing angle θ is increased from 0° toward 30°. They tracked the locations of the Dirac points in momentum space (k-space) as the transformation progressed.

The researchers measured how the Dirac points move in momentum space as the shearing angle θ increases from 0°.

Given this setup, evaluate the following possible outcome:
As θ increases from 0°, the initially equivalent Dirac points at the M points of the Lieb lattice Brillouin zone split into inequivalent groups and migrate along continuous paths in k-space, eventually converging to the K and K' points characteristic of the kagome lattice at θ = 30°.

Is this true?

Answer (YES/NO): NO